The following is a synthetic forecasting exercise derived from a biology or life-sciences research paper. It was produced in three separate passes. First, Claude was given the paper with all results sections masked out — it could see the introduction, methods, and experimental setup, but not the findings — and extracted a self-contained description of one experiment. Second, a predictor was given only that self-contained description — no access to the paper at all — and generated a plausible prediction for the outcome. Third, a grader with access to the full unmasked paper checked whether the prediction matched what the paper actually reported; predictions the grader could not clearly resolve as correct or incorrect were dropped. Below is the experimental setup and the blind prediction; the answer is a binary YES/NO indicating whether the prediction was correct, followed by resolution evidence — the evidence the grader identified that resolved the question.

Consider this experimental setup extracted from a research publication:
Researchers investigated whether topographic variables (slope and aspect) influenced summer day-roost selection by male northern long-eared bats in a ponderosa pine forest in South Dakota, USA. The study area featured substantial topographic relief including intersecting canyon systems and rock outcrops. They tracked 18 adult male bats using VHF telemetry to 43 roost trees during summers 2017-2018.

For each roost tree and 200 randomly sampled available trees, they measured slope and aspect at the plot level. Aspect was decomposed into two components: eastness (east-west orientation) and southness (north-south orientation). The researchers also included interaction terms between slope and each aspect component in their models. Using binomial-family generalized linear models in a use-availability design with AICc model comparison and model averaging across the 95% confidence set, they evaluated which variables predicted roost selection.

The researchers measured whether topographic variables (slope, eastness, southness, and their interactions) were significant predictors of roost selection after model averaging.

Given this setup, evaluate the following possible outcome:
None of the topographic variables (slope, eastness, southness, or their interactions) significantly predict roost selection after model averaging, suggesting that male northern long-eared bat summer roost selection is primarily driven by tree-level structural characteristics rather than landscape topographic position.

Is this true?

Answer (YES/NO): YES